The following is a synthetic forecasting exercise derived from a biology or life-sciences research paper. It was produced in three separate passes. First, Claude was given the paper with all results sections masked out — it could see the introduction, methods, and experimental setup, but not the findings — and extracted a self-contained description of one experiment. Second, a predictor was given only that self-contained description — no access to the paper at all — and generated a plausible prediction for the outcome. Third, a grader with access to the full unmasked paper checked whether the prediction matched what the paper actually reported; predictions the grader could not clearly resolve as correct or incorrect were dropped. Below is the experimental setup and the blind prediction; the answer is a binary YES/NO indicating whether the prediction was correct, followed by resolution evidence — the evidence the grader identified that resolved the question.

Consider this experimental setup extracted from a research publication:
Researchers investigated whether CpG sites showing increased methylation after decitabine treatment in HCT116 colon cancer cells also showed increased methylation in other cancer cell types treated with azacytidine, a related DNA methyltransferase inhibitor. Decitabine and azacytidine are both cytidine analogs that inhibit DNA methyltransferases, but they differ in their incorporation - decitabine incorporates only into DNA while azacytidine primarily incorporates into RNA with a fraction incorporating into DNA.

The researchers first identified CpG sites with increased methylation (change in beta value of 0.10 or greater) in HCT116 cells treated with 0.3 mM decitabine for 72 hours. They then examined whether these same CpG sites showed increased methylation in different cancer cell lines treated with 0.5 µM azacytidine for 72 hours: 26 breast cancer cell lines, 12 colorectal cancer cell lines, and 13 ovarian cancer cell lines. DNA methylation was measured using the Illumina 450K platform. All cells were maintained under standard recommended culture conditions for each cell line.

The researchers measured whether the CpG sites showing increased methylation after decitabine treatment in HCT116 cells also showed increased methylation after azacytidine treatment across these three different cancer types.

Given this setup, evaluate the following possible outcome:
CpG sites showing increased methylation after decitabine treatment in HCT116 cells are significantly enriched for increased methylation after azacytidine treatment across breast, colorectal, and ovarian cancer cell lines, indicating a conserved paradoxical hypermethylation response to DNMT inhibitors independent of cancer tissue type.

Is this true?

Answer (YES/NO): NO